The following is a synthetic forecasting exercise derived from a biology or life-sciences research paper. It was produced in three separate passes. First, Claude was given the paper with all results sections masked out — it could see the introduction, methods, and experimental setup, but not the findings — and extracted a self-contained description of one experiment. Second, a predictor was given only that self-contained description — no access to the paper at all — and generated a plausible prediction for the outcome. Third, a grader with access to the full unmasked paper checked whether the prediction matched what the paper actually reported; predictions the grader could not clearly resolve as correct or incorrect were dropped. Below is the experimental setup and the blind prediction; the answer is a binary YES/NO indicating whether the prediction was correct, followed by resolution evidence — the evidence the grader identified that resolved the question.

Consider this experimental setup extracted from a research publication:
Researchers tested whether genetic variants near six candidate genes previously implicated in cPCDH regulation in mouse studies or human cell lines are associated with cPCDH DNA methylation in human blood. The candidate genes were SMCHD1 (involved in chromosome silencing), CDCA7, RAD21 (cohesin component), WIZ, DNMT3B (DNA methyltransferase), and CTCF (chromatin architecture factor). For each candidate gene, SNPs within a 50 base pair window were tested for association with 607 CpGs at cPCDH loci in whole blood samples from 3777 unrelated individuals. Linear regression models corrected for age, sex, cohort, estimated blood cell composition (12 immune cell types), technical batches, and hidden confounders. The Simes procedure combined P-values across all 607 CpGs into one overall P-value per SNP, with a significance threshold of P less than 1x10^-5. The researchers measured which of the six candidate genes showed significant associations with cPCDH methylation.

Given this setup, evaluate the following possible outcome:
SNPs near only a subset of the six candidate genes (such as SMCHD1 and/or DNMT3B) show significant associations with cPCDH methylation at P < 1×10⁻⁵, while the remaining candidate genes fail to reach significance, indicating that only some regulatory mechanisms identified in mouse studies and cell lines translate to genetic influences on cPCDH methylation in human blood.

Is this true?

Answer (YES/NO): YES